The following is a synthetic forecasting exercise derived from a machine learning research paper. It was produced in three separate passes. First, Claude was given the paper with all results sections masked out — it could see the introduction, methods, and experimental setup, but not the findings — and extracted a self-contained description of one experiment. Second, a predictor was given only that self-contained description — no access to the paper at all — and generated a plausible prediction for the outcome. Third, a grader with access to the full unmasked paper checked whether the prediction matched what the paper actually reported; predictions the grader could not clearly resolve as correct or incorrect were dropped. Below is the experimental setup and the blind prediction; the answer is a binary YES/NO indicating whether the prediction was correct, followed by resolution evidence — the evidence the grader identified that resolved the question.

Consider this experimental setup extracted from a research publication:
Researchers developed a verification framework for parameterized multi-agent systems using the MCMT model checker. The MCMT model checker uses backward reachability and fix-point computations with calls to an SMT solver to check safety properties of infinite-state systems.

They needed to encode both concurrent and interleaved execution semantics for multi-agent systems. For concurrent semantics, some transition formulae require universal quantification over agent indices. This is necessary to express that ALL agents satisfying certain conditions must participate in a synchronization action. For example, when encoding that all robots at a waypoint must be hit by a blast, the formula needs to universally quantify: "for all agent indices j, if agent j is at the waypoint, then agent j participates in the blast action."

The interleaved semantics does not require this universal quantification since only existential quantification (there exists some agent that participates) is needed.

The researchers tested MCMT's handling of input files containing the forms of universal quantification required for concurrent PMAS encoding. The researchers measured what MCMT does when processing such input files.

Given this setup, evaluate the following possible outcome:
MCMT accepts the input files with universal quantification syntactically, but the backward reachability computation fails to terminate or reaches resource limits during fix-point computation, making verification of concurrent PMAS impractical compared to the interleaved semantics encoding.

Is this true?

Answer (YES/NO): NO